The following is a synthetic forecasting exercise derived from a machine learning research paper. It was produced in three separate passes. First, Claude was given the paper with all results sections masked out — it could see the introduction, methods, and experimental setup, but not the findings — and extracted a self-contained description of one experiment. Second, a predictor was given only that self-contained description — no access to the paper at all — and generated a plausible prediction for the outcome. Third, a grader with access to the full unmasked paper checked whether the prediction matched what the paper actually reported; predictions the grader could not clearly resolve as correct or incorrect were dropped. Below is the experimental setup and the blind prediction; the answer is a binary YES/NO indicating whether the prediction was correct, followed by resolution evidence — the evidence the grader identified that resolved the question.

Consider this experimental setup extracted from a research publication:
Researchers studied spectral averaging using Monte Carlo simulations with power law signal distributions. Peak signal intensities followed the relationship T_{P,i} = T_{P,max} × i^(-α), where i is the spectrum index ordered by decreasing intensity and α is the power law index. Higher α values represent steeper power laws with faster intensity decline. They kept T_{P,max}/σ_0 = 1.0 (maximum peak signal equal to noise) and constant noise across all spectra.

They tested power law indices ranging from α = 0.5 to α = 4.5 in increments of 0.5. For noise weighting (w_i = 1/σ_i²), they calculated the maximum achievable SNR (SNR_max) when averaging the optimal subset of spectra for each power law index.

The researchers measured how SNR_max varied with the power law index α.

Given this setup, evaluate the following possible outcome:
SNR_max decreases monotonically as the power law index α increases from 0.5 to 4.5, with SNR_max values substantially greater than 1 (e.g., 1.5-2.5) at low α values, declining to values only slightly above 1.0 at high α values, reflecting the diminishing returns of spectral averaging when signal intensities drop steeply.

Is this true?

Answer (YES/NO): NO